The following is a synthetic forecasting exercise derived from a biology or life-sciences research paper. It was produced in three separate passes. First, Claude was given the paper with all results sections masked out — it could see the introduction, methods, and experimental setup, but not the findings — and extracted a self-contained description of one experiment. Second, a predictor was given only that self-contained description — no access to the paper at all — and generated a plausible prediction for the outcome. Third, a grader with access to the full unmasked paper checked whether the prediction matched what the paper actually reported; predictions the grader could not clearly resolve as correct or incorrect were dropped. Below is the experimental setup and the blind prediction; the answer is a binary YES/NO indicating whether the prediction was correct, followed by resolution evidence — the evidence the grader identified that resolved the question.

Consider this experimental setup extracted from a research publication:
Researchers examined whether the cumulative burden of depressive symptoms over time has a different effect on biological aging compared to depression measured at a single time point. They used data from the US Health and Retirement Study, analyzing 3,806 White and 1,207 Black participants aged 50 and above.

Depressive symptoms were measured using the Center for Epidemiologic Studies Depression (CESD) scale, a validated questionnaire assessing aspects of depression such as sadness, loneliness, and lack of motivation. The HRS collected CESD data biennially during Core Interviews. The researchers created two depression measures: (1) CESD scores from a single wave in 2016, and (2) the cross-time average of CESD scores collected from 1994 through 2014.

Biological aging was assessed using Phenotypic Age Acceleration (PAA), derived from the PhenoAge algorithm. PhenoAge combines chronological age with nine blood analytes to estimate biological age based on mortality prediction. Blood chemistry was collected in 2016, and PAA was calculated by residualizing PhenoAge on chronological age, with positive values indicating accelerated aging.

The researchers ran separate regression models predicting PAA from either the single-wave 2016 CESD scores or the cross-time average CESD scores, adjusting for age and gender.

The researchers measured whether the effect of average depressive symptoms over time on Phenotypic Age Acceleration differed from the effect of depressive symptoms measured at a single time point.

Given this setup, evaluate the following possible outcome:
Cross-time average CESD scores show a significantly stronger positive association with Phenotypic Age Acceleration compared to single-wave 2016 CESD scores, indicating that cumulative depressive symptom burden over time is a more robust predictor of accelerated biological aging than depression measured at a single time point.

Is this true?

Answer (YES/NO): YES